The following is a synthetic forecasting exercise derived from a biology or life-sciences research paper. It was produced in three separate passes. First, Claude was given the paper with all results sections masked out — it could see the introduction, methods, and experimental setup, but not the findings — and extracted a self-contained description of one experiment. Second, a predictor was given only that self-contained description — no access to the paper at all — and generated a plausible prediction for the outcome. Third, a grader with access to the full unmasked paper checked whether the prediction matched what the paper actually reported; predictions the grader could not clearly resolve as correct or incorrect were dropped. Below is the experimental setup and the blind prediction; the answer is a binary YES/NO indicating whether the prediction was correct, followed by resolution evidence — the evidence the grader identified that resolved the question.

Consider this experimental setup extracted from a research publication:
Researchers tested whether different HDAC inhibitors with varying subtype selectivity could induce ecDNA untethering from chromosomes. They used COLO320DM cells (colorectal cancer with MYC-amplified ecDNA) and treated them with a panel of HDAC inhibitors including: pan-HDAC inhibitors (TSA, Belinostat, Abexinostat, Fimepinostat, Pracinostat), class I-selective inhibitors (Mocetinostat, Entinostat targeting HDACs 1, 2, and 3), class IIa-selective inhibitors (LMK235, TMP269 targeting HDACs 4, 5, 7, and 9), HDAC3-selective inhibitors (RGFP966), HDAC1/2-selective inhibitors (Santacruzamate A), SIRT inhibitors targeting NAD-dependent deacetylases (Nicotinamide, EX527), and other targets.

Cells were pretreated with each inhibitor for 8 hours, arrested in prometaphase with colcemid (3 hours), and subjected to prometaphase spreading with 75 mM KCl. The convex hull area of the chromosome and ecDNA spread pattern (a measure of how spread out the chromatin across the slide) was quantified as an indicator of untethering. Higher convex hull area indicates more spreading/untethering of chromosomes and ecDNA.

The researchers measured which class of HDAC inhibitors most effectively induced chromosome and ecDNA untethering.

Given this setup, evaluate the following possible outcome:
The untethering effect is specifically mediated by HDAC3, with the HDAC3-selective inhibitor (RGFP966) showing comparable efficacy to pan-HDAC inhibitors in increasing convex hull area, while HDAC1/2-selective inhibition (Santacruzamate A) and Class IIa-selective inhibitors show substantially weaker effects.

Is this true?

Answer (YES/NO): NO